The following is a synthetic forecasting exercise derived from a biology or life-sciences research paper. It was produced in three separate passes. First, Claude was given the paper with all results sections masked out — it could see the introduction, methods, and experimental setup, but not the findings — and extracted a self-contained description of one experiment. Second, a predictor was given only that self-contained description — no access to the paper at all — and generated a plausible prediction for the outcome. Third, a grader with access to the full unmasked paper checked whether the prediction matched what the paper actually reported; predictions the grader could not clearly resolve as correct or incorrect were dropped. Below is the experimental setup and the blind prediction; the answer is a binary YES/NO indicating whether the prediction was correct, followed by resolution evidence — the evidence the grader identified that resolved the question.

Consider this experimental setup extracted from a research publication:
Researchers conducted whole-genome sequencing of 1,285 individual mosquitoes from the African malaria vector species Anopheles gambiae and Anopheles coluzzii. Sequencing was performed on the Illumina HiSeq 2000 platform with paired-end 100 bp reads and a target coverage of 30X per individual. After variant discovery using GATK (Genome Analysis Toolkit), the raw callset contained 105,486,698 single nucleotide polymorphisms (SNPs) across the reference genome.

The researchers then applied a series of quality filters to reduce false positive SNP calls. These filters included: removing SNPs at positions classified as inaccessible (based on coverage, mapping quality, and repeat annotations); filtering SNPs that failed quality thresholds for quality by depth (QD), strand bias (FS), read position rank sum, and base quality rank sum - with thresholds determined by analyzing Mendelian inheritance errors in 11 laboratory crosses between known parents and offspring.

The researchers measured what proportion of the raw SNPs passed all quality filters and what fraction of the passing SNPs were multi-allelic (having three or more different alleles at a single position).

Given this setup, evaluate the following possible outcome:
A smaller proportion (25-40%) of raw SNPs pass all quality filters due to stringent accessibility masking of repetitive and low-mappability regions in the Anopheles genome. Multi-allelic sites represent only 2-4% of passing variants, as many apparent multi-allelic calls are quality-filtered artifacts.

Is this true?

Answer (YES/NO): NO